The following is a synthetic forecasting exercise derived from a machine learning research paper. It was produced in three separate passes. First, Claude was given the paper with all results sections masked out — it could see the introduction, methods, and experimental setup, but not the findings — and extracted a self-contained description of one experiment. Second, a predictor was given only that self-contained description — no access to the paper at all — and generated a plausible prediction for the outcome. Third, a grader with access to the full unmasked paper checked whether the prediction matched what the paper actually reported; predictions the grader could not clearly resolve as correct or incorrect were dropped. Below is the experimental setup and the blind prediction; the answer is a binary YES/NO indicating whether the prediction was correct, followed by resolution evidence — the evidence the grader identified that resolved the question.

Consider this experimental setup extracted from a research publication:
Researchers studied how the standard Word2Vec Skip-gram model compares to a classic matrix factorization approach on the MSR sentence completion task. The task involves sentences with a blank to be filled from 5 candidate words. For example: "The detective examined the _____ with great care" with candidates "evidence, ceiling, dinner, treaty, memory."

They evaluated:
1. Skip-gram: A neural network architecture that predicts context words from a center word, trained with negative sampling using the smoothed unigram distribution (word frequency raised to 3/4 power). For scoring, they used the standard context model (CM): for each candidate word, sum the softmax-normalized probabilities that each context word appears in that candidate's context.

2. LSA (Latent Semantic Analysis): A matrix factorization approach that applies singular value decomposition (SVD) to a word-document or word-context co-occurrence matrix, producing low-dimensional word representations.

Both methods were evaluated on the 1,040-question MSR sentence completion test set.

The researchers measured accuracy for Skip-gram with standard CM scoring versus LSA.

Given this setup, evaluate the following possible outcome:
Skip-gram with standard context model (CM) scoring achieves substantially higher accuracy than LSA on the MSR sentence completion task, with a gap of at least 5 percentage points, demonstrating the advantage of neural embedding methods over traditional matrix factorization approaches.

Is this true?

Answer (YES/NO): NO